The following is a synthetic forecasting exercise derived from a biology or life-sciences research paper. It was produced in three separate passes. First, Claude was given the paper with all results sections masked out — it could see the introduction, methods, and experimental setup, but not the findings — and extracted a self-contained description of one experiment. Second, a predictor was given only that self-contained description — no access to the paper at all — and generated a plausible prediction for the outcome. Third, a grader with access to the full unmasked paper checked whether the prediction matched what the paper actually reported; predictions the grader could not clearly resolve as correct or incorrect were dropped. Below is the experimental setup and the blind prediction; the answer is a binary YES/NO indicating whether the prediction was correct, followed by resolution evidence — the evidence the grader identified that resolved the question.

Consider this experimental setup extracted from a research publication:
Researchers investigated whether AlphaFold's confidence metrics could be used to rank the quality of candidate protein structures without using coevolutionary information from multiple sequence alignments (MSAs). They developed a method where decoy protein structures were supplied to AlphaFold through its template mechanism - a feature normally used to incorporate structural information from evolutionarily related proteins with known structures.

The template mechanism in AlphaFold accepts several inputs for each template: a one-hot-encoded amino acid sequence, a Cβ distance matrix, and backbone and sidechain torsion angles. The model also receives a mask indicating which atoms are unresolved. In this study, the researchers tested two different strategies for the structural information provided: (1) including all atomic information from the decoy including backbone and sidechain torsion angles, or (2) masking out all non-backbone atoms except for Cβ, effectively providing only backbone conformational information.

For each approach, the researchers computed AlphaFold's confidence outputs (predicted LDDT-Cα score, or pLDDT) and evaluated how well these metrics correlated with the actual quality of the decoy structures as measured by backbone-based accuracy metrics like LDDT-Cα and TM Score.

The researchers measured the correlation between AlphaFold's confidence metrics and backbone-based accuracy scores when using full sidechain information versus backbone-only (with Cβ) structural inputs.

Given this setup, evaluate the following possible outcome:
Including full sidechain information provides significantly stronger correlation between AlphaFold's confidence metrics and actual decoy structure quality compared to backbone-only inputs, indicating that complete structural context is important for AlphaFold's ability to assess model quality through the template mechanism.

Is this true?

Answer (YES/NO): NO